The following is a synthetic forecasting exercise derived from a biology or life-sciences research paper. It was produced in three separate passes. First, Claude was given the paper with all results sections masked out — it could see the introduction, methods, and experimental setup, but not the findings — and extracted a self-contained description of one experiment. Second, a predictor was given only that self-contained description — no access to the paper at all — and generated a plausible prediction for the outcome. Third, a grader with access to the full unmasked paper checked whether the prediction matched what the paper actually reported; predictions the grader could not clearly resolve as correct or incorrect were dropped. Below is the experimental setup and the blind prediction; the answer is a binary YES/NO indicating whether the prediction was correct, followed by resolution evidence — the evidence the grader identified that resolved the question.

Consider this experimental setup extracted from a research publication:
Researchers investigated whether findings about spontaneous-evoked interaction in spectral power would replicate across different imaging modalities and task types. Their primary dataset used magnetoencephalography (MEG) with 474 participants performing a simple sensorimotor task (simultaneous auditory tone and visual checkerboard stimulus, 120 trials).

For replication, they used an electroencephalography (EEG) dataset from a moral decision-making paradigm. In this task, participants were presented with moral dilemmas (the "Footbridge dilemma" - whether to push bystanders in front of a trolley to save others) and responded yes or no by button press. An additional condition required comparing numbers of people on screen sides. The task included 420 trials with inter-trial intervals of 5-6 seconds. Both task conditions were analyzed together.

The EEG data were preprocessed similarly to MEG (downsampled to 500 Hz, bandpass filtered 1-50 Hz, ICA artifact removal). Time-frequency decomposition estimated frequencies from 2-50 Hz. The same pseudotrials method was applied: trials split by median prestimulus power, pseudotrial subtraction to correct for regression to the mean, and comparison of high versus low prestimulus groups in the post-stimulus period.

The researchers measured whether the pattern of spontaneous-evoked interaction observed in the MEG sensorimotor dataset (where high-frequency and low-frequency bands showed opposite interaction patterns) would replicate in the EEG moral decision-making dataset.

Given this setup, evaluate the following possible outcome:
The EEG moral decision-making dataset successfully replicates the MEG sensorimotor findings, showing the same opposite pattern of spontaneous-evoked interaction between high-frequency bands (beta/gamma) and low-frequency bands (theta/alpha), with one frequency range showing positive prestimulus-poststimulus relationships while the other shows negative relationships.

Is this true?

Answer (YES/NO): NO